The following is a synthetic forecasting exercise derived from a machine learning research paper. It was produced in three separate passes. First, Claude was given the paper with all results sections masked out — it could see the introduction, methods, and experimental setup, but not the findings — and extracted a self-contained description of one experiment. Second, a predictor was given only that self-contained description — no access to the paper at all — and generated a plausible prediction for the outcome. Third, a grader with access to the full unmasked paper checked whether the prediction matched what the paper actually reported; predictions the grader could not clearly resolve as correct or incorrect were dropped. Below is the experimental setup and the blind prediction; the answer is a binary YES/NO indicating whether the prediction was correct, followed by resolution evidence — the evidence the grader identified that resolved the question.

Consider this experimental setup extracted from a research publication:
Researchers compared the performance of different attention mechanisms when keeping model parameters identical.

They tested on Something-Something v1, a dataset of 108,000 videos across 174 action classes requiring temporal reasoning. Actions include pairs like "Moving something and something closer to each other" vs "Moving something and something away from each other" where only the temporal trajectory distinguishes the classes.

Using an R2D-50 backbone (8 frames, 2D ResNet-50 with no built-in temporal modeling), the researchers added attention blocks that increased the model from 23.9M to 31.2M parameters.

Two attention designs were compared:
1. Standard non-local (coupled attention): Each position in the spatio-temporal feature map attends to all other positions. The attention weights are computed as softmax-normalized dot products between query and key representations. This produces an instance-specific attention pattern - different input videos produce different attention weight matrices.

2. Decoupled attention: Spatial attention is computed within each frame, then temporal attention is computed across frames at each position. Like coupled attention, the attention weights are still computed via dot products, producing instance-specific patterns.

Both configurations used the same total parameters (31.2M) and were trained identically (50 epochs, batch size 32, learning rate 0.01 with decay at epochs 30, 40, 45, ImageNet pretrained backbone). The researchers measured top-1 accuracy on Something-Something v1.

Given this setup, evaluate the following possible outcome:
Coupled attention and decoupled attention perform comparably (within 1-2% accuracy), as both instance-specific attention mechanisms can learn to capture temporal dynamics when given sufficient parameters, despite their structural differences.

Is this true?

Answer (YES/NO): NO